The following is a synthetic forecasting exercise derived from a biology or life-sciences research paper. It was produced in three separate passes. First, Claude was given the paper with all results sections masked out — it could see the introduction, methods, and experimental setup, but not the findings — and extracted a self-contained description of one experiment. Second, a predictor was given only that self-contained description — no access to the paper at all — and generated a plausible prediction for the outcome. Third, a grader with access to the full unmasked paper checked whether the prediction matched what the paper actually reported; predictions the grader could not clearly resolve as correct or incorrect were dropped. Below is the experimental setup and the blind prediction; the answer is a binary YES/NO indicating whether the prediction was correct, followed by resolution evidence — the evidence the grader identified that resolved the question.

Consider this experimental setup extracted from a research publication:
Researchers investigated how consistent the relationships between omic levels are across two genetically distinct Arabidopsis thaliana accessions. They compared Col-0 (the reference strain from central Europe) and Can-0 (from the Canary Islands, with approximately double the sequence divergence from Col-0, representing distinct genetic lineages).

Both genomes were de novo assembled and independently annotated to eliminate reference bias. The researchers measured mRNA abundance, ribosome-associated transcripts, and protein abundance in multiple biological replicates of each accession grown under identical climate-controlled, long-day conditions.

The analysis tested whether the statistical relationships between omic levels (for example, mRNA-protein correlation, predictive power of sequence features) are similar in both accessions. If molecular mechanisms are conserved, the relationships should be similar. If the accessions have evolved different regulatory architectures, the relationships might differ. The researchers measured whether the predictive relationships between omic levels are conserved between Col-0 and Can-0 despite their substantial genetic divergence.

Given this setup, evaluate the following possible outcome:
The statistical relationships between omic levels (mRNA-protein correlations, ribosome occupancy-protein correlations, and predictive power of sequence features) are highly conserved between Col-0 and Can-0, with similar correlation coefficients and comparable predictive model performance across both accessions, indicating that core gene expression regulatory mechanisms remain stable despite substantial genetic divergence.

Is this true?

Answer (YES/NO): YES